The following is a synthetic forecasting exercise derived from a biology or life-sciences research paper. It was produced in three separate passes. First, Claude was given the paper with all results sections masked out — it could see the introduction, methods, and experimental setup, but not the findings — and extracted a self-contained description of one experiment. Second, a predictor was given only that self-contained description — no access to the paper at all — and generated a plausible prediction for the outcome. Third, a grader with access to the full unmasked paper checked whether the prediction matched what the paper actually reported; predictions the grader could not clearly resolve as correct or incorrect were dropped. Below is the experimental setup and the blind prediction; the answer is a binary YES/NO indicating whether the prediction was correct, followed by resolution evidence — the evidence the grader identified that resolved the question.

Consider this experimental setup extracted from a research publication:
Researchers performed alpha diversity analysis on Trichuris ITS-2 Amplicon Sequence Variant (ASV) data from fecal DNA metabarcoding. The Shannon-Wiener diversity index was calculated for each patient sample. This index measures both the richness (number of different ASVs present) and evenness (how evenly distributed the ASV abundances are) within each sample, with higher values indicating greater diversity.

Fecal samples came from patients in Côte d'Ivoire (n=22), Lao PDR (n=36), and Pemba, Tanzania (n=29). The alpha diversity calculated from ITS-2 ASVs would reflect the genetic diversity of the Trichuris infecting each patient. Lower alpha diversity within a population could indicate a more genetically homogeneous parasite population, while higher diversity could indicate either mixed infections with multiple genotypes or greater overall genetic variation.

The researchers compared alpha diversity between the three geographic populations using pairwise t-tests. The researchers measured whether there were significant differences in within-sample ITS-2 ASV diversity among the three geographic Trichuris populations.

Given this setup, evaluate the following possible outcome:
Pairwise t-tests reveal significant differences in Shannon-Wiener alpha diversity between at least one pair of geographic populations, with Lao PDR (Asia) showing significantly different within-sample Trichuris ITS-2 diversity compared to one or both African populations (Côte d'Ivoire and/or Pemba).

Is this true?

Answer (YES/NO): YES